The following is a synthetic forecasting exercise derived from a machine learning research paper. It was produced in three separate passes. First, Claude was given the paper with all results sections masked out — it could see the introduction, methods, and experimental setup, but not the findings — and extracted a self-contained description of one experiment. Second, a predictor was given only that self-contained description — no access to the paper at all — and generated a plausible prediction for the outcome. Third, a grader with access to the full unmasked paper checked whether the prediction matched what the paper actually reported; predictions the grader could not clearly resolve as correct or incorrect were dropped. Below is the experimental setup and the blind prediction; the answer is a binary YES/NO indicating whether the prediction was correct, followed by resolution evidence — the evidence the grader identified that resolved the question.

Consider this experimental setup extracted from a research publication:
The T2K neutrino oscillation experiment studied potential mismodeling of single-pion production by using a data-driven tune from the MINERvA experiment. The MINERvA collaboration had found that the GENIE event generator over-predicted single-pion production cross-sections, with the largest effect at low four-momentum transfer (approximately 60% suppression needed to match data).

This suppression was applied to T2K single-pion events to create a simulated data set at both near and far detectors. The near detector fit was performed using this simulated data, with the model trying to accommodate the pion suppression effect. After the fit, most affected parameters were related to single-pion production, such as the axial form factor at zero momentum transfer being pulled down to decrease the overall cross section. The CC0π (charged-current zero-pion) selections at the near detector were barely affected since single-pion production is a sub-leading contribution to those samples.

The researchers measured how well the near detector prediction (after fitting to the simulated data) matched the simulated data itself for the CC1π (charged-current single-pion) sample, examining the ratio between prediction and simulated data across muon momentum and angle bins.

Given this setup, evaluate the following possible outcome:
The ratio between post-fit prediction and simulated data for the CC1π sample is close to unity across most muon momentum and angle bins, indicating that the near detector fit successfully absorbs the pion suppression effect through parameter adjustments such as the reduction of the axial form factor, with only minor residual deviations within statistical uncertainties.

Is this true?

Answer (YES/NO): NO